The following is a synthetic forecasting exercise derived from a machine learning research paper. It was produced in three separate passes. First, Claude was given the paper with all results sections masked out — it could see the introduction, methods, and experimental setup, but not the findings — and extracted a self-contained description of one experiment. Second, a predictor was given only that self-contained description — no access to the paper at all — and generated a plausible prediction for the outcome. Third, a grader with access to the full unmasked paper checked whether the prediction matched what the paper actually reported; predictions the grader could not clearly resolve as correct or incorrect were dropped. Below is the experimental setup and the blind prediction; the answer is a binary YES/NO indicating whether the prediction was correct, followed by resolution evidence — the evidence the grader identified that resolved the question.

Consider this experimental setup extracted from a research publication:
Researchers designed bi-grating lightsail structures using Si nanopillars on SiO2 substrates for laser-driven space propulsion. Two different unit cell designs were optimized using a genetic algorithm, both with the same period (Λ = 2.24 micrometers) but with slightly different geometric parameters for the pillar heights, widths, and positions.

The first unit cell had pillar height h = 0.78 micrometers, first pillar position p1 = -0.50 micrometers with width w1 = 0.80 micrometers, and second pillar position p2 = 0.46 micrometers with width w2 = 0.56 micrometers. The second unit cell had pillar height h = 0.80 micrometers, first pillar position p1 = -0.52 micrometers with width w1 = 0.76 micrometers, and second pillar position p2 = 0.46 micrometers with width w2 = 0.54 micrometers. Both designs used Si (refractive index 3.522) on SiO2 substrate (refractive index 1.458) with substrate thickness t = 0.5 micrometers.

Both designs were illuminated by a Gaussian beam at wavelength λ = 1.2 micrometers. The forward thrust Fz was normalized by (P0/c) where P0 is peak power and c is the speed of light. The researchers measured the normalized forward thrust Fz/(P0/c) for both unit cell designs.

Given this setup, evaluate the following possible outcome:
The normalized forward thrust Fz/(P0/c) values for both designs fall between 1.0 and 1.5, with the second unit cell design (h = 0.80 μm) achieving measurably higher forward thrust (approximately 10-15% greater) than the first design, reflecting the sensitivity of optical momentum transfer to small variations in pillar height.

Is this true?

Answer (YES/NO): NO